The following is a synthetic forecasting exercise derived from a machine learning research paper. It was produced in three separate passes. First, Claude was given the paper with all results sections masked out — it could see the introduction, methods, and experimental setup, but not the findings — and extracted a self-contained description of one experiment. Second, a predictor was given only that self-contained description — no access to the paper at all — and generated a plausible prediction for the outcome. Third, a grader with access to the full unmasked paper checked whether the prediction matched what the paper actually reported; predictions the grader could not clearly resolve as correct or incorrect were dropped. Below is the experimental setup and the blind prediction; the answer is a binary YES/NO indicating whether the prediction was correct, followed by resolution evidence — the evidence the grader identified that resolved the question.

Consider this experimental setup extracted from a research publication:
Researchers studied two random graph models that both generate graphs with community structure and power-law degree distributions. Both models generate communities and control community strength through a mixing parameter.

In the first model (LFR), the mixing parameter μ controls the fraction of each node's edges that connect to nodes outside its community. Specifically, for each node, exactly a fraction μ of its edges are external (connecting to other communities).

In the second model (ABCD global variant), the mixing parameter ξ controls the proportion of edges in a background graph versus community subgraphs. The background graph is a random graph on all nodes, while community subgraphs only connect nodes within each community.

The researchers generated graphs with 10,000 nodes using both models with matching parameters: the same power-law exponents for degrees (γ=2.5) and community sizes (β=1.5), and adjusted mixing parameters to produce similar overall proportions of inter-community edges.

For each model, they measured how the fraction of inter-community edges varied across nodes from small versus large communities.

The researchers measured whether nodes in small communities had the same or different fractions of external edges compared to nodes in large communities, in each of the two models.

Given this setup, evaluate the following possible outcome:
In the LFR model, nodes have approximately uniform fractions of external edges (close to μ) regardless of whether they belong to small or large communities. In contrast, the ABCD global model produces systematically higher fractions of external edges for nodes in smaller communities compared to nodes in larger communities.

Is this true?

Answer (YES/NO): YES